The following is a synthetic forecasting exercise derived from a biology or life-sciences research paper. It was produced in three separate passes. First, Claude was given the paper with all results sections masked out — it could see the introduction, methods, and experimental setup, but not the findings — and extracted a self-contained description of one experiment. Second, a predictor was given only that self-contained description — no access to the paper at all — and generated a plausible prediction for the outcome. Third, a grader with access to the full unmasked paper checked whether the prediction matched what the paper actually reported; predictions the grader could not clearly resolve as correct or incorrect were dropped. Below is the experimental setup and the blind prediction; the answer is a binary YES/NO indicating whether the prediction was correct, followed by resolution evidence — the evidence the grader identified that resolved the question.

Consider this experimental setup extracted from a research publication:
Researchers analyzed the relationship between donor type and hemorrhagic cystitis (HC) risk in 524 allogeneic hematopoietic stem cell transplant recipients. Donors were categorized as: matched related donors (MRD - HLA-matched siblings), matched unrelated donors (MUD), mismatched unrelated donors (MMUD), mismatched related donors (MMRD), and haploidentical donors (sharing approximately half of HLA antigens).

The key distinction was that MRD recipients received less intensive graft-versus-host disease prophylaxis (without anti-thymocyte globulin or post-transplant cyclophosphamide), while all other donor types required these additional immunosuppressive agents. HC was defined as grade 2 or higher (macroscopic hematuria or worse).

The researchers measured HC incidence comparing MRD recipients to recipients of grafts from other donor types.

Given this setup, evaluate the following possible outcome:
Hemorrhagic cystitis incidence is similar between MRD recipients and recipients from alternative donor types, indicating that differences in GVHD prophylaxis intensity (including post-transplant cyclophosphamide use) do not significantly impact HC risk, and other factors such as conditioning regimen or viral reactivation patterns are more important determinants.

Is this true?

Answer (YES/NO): NO